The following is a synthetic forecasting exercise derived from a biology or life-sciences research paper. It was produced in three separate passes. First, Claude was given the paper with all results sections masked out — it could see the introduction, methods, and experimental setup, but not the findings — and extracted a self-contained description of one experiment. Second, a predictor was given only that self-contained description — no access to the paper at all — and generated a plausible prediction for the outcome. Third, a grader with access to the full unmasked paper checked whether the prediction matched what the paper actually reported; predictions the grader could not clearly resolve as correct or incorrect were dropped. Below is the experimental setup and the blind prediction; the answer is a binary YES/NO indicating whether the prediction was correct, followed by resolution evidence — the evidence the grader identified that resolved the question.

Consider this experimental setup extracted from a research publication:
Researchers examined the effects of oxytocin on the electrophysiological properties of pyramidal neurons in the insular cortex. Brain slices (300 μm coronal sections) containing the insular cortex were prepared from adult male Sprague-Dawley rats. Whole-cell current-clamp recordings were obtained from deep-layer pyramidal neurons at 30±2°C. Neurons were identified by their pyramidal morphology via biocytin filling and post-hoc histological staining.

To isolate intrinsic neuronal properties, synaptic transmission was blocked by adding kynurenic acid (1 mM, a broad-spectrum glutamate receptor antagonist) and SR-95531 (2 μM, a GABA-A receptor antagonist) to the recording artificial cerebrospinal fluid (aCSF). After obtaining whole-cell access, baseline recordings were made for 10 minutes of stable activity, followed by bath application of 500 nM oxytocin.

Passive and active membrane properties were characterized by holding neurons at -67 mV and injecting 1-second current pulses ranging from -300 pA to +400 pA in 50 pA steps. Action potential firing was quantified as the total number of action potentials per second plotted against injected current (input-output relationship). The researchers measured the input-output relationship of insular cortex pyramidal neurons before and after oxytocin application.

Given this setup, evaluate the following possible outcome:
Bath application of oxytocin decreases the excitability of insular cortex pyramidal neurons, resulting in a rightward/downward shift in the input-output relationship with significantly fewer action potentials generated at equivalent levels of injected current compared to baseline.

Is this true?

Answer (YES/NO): NO